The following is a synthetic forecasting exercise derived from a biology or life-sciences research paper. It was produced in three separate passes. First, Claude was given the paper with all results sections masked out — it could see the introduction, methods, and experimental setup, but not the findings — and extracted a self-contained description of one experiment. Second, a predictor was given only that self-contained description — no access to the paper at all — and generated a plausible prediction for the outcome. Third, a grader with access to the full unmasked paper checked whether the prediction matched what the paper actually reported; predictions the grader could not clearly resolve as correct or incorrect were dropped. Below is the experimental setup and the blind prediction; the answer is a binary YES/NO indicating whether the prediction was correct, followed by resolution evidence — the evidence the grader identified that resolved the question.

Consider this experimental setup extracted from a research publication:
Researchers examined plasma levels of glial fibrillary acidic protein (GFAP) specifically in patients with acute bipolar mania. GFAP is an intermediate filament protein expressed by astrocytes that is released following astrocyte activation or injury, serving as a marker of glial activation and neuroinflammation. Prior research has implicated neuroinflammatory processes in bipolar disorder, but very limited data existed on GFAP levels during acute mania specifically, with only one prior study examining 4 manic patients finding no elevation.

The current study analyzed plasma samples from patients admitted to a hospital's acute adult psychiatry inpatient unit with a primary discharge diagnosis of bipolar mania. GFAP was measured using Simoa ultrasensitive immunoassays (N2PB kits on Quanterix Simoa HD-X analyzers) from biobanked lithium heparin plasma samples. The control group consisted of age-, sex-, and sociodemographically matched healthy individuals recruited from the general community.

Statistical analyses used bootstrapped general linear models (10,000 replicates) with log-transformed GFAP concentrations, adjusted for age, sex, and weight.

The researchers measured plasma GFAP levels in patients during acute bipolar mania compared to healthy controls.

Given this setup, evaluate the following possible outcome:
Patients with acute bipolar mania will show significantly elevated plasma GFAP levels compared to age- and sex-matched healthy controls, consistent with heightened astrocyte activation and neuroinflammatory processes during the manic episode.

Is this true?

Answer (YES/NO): NO